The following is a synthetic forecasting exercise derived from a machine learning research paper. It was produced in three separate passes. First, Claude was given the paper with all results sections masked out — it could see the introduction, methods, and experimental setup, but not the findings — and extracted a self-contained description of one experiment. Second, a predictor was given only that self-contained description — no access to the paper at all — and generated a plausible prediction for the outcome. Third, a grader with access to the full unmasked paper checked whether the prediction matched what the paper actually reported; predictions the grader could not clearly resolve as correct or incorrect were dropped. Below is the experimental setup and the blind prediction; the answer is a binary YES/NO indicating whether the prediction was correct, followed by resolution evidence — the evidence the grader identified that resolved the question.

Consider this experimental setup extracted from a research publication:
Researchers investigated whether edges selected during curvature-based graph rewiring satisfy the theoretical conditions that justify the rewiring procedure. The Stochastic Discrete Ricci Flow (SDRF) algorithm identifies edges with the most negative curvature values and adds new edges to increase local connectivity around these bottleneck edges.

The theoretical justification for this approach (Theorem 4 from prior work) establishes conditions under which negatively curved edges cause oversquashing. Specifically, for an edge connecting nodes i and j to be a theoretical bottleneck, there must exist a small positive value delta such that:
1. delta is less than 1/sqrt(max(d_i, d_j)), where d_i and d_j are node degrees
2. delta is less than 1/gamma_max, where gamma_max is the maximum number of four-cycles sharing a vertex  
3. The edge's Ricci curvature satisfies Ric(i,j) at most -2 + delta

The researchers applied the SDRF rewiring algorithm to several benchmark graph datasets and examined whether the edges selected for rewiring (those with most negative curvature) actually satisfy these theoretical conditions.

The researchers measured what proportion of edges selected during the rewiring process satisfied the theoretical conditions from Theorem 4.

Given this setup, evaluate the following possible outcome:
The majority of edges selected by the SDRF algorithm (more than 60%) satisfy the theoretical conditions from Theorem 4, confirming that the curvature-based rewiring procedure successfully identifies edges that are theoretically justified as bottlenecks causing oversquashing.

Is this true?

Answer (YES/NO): NO